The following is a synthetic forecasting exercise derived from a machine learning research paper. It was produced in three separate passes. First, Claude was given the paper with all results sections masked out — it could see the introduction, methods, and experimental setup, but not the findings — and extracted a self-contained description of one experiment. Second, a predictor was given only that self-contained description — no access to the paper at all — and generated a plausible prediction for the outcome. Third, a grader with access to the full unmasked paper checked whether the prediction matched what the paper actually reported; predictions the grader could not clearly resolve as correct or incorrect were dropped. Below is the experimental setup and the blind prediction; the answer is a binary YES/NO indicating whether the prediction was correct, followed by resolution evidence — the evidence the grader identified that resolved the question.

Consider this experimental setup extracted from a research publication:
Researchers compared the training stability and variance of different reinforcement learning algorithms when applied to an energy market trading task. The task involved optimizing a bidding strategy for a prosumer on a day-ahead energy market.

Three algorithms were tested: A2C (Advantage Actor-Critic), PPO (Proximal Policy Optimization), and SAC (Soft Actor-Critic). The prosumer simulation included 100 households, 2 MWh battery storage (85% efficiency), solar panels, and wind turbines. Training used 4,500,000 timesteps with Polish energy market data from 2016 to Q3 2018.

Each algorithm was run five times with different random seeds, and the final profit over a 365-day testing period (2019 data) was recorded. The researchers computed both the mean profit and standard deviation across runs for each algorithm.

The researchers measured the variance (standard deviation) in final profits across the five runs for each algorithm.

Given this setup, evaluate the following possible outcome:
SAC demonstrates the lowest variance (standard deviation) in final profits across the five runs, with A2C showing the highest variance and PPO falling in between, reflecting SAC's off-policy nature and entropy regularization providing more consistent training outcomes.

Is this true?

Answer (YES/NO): NO